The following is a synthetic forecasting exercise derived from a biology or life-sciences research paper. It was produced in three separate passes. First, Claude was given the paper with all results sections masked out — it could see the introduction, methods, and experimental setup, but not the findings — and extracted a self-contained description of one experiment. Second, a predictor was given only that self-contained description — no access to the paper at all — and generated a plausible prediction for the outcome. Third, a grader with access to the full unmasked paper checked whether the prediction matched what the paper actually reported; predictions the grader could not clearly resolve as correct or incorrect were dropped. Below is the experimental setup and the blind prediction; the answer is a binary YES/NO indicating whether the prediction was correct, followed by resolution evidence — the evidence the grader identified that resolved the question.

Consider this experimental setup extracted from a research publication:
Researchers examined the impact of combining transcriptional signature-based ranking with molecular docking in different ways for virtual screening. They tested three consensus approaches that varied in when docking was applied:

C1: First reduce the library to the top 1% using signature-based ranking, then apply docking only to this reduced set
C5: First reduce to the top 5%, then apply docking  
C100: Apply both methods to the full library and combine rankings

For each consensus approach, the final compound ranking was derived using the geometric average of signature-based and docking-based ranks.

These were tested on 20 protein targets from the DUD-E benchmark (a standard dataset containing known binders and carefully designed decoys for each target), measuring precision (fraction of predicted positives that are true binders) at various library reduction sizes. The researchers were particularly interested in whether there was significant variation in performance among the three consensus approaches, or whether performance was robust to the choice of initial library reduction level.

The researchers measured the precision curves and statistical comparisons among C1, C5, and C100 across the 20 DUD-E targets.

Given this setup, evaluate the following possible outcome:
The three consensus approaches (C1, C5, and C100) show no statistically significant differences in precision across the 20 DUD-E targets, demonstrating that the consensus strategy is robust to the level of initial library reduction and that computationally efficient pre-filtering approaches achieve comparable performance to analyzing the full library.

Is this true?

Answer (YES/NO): YES